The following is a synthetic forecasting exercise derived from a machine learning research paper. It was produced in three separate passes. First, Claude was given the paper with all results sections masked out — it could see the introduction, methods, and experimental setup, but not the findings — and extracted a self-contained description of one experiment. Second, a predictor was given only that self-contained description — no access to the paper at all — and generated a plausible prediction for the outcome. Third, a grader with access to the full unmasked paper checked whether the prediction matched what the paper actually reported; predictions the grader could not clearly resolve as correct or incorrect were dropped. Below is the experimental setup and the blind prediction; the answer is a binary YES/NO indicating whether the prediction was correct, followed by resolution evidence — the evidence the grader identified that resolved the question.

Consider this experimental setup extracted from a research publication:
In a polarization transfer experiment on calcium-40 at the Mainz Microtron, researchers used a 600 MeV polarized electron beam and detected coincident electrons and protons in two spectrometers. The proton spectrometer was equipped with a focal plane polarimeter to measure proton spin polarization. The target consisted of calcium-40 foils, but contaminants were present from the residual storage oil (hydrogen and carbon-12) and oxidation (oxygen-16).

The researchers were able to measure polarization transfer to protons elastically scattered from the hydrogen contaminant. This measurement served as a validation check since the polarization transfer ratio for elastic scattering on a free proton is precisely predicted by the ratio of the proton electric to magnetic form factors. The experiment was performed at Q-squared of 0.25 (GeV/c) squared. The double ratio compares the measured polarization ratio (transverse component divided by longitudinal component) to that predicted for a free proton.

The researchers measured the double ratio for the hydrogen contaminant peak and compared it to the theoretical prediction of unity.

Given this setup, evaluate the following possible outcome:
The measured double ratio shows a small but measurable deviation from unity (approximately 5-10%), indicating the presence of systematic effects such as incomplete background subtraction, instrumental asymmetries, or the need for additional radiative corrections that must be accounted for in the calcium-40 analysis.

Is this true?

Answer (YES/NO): NO